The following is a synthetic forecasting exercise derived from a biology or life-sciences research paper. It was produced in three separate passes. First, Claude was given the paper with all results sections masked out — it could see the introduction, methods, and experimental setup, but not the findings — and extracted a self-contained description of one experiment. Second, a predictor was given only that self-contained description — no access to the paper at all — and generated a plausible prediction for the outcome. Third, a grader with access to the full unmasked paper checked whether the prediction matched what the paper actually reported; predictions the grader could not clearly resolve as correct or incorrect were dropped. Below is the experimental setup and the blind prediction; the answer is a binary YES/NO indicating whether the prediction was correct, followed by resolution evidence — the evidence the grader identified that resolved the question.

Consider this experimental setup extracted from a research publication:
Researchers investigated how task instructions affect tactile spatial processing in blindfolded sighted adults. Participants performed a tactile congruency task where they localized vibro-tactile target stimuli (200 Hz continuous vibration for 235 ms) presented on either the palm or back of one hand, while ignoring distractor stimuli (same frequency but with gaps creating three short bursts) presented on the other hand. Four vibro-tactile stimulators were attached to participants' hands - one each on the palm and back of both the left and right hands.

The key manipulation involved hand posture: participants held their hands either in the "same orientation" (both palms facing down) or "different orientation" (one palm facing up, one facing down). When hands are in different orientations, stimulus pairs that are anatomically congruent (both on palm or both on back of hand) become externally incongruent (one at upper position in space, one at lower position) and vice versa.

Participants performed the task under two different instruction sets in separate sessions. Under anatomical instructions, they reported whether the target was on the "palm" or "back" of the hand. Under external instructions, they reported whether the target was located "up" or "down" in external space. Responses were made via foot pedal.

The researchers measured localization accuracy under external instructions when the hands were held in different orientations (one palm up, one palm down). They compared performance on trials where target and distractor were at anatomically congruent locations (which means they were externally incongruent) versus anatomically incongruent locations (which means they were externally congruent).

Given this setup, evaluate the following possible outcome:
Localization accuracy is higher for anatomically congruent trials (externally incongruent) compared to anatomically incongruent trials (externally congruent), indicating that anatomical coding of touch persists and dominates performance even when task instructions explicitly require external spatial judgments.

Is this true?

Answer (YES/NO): NO